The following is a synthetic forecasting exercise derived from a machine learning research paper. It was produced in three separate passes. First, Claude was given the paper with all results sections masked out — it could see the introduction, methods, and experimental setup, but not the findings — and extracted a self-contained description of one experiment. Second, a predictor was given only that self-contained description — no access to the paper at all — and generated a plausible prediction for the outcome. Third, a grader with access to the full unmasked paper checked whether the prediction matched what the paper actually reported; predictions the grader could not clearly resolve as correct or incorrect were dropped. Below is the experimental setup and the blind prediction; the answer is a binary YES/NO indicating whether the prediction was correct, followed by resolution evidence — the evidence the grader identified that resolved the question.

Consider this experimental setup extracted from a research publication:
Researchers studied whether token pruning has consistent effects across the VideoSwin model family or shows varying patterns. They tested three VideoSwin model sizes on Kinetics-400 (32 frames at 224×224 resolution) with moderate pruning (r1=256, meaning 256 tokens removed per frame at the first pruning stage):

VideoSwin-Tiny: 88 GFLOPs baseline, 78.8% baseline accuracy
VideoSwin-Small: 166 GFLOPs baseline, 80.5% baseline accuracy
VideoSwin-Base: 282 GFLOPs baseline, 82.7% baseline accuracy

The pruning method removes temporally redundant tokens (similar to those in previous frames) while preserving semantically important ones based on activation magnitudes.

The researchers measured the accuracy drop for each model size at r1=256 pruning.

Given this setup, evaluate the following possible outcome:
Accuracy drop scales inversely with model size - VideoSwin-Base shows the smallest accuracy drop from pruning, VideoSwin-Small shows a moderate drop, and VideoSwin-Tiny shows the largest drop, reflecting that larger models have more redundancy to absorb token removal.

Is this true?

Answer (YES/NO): NO